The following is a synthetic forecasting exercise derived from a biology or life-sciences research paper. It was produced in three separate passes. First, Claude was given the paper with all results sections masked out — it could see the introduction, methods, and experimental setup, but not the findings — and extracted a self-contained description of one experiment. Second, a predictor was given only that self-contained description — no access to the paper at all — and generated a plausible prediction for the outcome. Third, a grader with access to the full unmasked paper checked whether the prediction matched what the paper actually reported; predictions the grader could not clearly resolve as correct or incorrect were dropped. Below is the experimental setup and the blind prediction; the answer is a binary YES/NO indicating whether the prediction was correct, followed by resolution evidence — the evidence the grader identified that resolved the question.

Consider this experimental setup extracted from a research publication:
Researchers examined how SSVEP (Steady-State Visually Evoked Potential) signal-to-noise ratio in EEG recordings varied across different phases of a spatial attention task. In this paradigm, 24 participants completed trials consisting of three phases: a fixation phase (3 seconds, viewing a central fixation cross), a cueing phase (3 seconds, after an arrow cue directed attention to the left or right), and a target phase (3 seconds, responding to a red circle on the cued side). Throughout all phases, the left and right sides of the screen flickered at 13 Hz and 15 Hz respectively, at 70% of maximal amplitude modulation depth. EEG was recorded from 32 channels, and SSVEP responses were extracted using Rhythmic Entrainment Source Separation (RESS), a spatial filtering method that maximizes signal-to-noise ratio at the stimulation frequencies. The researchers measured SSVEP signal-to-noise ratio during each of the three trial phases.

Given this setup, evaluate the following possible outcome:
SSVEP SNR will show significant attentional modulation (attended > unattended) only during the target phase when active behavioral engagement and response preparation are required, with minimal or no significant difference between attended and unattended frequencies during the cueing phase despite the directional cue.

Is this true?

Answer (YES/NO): NO